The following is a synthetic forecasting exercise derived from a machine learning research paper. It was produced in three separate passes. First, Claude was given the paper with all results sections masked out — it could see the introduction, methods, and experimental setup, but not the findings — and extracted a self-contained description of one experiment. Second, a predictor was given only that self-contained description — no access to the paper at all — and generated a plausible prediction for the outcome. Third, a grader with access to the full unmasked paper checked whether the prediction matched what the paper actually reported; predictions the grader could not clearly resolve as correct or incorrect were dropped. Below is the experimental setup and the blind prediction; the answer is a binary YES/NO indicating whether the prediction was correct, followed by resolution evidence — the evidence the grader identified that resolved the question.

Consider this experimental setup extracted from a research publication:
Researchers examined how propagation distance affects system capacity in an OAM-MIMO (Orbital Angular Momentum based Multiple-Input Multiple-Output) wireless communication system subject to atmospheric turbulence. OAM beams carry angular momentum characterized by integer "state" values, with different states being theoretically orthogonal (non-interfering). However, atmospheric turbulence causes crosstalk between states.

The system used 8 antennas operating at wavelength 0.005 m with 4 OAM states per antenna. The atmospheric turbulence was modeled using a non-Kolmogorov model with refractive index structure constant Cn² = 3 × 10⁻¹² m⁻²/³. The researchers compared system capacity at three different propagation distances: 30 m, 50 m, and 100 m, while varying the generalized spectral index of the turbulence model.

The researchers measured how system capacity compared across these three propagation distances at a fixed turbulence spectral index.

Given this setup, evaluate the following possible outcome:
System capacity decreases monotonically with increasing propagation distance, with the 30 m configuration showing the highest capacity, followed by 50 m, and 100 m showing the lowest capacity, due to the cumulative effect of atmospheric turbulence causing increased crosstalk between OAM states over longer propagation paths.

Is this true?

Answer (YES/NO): YES